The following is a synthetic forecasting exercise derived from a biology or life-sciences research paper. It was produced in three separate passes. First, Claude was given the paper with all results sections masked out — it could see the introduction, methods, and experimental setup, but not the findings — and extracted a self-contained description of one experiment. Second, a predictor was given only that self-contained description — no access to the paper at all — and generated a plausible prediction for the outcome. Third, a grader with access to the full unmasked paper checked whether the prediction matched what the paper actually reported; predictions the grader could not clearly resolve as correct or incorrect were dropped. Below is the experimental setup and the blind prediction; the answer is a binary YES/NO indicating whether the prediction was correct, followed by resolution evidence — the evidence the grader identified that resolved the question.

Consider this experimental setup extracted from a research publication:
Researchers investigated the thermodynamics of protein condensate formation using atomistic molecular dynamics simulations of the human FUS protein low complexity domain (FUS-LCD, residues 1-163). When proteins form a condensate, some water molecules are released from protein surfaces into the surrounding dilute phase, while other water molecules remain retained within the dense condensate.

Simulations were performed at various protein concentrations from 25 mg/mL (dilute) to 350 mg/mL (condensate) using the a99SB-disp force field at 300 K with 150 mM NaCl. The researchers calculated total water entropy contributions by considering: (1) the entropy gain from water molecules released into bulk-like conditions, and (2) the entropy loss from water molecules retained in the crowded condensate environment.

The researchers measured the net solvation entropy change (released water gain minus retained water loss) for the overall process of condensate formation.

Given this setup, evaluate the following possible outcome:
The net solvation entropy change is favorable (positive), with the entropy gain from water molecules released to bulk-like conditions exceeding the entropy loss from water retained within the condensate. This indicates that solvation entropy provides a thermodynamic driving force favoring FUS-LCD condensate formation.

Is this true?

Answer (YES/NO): YES